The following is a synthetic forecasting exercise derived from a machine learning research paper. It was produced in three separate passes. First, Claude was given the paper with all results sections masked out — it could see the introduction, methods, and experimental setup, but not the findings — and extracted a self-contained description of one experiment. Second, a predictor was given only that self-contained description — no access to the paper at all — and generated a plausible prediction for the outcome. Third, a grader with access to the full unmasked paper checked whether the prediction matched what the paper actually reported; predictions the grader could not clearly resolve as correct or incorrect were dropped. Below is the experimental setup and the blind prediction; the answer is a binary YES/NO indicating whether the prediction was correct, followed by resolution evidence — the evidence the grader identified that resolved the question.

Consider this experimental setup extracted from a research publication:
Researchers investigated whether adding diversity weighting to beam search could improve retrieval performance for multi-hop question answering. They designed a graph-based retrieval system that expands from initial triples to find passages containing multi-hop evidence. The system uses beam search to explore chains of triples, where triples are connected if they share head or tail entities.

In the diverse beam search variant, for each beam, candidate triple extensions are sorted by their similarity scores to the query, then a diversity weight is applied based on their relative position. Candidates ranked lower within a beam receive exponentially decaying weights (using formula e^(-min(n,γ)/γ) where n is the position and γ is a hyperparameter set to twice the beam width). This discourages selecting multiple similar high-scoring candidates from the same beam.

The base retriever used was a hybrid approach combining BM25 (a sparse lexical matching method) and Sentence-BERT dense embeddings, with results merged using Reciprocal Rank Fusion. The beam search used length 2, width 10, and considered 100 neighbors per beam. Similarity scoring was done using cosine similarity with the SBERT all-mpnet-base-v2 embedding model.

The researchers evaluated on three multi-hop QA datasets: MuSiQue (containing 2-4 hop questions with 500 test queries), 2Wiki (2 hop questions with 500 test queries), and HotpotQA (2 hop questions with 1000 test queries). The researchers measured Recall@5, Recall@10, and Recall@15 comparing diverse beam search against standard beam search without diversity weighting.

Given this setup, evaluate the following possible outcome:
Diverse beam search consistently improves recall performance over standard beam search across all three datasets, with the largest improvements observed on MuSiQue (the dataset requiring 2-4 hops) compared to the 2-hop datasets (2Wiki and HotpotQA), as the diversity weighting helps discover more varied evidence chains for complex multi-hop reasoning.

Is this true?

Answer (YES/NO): NO